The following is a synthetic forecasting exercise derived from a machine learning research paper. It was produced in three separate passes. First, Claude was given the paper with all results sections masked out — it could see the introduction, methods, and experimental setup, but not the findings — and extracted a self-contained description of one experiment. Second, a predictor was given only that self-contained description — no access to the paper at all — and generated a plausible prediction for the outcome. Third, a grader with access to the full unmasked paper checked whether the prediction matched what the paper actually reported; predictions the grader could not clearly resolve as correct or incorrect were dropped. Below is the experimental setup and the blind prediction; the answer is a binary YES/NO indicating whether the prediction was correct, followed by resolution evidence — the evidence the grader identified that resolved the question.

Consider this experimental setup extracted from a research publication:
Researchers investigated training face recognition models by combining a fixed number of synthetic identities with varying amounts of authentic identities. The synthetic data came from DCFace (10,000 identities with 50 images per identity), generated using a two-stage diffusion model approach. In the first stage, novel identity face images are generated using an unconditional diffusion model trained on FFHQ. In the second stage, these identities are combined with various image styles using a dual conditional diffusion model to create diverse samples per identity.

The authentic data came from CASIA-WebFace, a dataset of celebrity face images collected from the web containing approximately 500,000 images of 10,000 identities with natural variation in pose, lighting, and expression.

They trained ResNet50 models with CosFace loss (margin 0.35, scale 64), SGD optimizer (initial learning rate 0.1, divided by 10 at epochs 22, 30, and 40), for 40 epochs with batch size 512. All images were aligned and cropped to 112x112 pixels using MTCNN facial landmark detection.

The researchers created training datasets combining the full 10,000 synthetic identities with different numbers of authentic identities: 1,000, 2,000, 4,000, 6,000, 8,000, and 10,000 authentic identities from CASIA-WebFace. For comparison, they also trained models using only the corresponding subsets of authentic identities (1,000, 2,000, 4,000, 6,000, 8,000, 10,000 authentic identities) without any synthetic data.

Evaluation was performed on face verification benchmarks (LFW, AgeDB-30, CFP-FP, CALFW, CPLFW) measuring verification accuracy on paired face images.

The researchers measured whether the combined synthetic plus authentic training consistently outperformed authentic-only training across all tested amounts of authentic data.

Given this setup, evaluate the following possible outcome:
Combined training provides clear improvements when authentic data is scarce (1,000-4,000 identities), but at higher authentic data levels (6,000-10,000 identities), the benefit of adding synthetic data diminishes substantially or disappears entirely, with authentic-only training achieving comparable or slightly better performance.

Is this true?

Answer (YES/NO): NO